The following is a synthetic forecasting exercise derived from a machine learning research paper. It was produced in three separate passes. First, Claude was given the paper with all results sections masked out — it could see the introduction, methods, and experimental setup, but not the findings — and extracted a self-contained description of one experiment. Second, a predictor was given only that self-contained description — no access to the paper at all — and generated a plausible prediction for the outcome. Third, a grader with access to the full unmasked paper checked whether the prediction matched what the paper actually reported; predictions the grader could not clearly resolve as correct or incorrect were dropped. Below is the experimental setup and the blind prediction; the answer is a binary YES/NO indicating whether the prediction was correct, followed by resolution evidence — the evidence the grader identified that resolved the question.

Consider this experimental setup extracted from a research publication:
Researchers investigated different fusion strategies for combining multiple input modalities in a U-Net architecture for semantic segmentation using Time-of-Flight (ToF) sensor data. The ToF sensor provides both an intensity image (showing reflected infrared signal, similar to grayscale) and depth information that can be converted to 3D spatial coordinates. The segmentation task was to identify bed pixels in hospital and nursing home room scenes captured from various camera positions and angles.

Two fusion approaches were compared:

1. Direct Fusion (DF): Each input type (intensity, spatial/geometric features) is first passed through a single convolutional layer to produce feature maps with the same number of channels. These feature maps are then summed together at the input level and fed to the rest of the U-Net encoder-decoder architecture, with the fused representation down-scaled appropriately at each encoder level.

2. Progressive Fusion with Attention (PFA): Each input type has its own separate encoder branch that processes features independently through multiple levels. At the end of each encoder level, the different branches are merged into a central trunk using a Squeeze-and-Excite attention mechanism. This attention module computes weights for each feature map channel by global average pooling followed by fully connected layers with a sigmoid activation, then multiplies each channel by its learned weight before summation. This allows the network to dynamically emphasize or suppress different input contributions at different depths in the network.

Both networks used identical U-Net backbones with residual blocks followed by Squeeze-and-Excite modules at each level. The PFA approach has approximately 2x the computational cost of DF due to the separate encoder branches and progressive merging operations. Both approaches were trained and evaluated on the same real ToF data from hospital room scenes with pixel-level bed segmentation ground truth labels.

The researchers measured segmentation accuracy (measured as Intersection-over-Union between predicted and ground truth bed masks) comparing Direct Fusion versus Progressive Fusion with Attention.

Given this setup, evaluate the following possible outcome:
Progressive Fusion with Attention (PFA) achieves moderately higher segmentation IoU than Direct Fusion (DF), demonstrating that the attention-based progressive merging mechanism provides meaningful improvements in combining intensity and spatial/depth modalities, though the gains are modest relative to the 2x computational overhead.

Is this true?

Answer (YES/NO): NO